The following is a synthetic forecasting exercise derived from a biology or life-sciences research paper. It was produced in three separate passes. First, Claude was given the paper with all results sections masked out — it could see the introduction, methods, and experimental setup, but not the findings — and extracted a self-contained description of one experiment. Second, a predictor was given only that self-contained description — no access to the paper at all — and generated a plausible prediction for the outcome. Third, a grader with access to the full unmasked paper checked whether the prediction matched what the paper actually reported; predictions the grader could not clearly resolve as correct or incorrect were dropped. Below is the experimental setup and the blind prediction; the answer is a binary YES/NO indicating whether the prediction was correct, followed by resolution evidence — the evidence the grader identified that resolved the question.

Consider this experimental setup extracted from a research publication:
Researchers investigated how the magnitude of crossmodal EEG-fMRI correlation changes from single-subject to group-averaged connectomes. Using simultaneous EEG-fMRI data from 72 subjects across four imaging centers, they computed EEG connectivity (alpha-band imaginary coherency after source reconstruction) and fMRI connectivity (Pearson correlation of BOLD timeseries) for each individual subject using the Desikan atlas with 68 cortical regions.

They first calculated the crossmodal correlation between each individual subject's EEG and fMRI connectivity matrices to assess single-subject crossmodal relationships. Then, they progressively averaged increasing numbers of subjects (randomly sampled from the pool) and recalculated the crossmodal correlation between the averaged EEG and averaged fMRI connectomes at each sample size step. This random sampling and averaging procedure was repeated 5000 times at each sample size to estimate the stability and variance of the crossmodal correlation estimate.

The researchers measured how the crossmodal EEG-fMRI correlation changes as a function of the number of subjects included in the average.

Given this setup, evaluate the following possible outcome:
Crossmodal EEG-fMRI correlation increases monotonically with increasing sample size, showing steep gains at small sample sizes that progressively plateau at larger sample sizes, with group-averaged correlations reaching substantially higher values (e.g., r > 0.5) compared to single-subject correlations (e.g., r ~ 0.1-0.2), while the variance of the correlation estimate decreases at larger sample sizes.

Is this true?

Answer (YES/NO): NO